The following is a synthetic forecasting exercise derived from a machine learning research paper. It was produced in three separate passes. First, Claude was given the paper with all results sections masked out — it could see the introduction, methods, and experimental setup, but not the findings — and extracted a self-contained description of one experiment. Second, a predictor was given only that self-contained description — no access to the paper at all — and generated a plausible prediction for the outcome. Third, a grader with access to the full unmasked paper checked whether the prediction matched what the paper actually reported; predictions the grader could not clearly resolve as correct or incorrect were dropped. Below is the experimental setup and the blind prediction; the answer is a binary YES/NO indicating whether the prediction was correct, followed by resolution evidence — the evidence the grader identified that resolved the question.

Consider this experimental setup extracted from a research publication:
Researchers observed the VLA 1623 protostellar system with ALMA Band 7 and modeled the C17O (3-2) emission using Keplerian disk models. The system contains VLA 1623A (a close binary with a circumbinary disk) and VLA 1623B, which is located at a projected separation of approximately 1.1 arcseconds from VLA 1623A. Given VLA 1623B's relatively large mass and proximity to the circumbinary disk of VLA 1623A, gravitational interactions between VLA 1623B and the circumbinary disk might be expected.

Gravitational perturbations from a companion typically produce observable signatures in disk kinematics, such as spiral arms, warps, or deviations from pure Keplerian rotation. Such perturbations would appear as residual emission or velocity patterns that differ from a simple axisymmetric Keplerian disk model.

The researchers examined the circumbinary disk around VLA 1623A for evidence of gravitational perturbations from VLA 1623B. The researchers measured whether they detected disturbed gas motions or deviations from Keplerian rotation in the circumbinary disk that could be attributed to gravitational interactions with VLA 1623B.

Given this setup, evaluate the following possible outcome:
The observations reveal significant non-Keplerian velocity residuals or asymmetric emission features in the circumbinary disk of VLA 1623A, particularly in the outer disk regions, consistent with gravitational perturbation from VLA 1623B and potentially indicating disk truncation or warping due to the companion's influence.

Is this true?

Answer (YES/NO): NO